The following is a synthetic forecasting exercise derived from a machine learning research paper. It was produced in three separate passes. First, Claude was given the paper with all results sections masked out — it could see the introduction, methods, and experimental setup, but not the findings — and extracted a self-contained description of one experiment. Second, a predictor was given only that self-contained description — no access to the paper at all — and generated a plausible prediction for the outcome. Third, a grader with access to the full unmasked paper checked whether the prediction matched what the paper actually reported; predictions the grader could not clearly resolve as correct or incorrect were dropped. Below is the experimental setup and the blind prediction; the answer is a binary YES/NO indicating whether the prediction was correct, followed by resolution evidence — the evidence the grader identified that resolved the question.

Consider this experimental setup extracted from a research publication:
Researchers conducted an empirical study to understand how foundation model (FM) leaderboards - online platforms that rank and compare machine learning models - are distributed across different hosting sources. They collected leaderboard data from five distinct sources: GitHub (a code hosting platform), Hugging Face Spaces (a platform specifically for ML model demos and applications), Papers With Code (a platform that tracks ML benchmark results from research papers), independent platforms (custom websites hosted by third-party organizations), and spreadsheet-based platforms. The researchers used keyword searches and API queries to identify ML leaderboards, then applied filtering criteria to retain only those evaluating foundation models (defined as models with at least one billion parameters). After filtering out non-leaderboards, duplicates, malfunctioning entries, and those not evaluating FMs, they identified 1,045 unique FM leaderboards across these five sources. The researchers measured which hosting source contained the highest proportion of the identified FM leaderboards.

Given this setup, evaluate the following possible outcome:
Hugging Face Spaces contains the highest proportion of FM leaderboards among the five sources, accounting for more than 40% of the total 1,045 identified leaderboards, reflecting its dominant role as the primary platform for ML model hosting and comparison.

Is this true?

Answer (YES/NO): NO